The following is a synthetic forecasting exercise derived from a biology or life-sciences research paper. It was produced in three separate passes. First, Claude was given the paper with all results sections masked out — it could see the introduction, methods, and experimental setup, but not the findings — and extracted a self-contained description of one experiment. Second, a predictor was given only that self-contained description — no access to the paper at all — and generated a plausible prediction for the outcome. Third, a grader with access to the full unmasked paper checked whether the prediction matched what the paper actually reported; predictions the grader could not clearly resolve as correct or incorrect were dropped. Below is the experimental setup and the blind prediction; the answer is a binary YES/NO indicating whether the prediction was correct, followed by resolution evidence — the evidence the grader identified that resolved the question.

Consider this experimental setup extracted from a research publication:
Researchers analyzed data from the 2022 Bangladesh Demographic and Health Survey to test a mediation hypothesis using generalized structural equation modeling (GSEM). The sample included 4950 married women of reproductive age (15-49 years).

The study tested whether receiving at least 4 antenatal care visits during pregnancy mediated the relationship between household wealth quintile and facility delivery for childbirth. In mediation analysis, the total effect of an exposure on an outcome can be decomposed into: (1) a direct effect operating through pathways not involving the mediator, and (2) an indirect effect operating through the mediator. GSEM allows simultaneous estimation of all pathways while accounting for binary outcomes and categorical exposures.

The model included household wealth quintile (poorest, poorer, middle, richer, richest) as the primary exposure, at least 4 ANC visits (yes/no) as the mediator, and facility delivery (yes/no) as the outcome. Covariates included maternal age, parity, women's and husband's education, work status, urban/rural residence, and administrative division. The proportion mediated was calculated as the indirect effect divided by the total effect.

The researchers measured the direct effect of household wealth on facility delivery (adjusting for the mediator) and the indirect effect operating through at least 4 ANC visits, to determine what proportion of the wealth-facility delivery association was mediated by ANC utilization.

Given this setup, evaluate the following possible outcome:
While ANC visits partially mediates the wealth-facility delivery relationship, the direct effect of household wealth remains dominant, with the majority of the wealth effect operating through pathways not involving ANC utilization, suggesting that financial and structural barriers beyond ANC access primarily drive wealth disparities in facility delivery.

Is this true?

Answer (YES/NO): YES